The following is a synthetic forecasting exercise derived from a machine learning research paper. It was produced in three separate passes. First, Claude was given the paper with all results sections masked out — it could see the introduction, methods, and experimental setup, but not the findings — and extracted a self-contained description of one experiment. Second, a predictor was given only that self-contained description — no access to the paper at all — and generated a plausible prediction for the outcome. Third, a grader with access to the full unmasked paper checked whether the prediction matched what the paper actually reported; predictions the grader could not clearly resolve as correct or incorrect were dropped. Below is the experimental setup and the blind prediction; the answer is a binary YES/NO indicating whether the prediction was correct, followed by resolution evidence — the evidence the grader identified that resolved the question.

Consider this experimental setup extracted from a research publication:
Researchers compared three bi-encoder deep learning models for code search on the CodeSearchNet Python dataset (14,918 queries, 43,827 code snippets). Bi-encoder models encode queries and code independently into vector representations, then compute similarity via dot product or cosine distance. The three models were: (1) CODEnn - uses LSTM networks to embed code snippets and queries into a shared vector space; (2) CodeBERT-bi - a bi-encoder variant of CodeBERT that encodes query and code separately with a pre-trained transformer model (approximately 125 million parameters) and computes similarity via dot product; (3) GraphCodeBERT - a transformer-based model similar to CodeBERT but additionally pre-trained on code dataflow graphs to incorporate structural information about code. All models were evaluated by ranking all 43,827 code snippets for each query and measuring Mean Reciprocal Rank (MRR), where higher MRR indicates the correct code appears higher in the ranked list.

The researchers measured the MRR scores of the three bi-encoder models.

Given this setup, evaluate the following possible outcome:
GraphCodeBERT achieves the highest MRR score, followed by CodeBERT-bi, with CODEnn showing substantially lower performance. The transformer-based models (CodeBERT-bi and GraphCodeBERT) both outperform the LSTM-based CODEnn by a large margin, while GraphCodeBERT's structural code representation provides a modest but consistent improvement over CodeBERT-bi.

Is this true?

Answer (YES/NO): YES